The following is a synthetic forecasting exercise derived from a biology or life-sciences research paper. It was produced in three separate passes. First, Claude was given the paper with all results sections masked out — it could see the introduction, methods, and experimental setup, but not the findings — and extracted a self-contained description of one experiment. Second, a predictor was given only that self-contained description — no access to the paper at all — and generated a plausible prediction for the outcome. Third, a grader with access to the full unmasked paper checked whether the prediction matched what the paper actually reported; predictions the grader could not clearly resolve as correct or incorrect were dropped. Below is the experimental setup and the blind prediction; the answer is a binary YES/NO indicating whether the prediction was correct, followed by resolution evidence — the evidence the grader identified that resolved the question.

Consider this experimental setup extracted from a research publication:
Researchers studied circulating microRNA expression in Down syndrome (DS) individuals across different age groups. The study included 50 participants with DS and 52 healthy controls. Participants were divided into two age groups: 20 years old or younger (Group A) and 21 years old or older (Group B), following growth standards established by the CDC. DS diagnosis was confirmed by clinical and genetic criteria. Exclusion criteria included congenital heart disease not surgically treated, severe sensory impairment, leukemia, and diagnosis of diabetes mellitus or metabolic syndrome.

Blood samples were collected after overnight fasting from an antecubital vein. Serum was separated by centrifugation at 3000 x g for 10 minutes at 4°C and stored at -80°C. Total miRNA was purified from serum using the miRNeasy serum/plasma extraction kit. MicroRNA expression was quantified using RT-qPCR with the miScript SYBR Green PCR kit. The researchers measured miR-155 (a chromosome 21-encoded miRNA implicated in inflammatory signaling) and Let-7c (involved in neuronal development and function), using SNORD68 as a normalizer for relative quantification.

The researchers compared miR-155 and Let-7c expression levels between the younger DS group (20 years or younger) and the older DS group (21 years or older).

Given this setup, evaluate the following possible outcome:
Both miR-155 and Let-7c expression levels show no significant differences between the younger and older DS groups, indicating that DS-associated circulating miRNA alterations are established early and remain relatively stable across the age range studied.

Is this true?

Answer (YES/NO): NO